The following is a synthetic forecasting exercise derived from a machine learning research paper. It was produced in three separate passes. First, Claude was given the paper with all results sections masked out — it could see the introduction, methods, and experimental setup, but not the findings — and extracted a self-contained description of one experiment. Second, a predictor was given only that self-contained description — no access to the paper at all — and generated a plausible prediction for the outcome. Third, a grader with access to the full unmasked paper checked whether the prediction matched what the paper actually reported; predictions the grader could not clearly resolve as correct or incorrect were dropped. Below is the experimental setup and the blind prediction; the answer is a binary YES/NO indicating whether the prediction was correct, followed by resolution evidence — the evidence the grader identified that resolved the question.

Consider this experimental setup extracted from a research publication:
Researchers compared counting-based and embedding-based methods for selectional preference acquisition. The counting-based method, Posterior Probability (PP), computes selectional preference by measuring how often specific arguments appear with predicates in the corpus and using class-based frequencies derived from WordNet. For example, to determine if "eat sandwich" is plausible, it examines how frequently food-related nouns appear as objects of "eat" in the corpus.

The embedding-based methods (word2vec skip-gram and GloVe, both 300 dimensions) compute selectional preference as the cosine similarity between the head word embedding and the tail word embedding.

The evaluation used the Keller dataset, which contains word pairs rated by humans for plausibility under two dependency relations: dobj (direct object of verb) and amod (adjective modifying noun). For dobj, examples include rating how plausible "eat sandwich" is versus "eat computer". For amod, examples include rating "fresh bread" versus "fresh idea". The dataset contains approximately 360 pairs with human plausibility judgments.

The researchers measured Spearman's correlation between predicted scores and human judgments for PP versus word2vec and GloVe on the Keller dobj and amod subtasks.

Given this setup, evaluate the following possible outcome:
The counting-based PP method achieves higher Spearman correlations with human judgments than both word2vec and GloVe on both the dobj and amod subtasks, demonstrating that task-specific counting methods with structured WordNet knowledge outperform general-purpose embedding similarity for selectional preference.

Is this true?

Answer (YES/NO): NO